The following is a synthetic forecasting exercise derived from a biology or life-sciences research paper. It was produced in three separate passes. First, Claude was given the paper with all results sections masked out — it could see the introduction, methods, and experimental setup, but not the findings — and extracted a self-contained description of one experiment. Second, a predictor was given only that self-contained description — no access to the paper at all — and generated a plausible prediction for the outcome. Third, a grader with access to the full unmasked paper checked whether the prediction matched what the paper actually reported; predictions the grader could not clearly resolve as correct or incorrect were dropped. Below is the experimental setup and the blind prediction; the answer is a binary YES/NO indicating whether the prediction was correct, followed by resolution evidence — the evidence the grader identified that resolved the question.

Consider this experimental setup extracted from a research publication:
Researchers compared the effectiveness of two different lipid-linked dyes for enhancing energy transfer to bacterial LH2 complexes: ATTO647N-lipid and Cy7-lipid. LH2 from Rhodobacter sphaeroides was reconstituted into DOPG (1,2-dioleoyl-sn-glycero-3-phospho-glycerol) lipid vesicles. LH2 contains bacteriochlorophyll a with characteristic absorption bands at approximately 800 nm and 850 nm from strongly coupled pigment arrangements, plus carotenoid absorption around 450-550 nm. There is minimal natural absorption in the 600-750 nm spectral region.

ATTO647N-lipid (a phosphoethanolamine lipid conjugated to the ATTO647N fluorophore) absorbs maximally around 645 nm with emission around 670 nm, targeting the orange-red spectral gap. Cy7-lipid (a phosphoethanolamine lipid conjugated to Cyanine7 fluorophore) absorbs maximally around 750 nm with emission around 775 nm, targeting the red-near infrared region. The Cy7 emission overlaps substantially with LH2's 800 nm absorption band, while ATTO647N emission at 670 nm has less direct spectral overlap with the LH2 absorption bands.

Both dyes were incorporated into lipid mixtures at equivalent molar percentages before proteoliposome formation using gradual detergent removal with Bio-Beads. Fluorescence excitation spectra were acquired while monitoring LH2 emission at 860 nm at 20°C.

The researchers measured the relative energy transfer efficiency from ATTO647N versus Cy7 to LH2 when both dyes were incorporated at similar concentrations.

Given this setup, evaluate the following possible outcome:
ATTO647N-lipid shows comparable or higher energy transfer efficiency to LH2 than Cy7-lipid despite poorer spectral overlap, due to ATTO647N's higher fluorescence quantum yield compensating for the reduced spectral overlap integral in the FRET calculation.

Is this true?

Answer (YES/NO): NO